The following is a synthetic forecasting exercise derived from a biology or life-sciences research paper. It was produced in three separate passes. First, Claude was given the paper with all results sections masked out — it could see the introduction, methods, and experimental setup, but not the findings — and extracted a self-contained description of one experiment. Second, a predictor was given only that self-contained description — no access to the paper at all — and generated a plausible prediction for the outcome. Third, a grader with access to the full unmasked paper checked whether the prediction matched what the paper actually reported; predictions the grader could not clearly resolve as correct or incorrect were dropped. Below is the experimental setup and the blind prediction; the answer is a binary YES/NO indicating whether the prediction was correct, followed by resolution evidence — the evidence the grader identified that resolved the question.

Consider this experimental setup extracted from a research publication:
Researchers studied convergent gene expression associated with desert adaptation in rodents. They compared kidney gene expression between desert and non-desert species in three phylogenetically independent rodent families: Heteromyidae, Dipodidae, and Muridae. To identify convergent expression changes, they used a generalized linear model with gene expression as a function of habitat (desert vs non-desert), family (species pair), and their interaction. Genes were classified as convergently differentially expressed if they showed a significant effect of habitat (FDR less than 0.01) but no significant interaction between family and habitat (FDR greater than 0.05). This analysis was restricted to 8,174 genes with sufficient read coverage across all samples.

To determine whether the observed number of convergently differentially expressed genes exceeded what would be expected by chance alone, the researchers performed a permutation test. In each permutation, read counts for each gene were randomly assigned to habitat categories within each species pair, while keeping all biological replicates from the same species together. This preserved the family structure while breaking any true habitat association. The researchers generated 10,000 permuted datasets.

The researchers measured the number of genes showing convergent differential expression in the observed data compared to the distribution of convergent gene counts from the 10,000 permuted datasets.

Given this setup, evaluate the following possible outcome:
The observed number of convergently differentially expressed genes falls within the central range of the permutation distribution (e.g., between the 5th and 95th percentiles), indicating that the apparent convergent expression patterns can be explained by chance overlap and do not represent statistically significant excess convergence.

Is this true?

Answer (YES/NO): NO